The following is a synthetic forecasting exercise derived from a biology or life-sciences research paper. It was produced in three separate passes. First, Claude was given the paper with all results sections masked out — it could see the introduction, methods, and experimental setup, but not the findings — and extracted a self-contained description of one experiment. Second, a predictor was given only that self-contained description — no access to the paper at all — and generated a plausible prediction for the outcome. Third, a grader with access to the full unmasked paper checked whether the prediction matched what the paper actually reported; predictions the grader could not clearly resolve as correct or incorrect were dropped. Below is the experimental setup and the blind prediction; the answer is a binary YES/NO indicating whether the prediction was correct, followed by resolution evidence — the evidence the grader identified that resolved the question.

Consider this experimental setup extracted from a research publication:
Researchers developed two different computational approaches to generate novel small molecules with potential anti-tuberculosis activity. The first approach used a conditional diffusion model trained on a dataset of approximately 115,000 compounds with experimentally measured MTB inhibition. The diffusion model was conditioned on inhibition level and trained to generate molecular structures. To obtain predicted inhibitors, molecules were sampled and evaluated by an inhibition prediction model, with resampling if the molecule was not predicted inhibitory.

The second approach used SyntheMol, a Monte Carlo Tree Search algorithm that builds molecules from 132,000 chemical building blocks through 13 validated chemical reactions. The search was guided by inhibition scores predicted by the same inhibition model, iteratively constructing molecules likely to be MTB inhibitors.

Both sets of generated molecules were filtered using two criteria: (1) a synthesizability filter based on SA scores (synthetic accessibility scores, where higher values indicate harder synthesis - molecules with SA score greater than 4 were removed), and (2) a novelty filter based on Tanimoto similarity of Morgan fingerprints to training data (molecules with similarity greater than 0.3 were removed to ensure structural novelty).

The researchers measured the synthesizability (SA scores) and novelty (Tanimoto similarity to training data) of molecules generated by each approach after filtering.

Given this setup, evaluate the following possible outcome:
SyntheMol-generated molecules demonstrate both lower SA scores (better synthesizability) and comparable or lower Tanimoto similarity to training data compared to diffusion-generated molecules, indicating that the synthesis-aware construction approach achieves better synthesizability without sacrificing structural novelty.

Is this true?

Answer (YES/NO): NO